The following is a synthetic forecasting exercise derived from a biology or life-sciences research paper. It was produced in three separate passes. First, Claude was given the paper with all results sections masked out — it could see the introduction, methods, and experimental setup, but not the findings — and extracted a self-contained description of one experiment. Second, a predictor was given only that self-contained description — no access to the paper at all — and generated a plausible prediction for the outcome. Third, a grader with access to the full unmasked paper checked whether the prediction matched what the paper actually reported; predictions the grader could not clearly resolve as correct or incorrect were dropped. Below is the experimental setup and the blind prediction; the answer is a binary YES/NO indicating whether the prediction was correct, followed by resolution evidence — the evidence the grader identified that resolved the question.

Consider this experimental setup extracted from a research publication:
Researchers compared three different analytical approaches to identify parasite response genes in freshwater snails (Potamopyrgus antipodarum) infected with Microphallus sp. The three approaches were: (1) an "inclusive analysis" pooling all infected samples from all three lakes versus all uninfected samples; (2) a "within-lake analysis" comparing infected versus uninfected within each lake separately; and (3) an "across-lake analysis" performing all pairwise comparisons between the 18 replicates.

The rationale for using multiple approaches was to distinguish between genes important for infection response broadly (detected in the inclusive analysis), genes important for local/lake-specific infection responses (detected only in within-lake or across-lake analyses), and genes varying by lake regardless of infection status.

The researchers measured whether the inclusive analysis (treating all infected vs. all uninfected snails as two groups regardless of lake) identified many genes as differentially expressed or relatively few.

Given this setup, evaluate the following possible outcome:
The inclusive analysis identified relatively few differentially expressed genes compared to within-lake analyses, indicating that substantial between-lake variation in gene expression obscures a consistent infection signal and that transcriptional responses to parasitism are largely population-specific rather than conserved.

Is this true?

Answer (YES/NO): NO